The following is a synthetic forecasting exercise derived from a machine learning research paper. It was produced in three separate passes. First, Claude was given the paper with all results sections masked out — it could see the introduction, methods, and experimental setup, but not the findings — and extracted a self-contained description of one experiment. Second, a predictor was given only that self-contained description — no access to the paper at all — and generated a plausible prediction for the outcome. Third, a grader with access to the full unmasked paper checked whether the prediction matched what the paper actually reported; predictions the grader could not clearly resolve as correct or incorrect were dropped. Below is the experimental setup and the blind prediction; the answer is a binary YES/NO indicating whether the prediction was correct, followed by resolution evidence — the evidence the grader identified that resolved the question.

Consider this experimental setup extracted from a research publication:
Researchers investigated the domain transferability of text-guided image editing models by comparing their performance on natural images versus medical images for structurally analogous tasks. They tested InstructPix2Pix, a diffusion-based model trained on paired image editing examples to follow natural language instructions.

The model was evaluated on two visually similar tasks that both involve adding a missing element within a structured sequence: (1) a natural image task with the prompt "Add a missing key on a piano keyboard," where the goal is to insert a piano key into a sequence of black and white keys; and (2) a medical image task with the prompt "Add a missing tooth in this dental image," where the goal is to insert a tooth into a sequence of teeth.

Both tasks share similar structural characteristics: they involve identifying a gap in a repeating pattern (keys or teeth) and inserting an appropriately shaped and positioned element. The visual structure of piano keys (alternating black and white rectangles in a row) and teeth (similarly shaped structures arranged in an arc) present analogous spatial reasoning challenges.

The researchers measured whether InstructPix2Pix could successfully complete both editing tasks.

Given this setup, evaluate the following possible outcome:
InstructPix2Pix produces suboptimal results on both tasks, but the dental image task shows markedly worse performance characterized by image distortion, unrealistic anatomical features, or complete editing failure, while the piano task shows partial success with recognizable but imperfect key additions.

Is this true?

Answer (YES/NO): NO